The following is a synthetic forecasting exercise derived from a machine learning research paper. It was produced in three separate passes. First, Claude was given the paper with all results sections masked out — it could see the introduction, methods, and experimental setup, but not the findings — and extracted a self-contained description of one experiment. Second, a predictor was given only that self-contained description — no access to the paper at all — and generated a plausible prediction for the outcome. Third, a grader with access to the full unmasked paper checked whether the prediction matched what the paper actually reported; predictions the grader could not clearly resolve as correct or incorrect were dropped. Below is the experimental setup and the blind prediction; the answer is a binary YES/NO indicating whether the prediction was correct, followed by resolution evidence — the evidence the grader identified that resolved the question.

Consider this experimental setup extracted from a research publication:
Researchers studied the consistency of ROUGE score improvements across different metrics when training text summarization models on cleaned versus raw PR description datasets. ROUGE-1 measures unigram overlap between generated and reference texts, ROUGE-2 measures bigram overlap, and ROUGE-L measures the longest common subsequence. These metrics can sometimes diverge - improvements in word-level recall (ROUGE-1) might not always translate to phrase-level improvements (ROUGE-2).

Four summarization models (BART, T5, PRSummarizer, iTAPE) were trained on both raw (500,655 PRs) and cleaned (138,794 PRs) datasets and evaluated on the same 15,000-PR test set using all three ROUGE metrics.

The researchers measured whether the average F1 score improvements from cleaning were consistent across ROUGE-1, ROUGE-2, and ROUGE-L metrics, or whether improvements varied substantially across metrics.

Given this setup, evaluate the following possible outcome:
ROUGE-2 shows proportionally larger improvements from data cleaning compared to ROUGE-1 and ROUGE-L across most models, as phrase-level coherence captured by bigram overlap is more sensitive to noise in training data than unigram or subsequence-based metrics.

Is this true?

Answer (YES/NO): NO